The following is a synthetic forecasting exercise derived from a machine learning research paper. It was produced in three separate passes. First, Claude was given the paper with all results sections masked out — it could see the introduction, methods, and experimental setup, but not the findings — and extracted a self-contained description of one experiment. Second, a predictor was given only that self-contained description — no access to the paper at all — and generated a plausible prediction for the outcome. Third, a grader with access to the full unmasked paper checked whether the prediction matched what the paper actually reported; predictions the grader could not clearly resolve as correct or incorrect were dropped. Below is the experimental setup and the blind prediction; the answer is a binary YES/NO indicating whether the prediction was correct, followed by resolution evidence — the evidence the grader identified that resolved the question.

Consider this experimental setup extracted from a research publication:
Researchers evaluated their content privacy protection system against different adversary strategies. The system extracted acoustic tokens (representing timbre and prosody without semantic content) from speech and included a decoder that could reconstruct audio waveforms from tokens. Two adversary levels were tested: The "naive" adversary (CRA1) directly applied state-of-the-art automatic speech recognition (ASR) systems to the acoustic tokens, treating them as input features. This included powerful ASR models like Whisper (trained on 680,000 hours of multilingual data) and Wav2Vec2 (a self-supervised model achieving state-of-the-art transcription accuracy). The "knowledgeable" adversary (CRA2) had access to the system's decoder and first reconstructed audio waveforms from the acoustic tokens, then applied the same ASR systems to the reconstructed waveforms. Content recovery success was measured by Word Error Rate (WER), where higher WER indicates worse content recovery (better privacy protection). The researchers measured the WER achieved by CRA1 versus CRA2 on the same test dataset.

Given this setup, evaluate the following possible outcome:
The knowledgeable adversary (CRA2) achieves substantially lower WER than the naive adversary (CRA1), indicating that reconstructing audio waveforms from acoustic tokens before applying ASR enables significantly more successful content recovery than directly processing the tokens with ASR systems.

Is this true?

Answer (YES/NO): NO